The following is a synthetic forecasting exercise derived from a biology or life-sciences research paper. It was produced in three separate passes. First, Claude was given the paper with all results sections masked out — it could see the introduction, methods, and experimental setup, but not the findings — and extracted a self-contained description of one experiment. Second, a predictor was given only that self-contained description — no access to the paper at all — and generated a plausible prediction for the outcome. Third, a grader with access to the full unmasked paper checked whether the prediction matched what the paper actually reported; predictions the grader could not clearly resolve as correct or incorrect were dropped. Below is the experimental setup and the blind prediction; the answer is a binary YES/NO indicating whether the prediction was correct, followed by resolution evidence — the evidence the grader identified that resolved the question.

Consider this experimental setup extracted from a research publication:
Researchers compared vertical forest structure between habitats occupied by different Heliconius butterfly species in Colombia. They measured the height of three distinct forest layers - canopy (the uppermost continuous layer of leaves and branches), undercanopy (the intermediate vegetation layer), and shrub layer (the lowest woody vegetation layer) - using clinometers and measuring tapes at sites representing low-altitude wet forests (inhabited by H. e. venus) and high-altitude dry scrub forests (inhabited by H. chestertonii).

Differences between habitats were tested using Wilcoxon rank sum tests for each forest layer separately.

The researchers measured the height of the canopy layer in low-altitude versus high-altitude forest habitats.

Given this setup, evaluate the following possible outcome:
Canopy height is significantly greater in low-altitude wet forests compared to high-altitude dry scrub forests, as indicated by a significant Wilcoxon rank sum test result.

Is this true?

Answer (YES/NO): NO